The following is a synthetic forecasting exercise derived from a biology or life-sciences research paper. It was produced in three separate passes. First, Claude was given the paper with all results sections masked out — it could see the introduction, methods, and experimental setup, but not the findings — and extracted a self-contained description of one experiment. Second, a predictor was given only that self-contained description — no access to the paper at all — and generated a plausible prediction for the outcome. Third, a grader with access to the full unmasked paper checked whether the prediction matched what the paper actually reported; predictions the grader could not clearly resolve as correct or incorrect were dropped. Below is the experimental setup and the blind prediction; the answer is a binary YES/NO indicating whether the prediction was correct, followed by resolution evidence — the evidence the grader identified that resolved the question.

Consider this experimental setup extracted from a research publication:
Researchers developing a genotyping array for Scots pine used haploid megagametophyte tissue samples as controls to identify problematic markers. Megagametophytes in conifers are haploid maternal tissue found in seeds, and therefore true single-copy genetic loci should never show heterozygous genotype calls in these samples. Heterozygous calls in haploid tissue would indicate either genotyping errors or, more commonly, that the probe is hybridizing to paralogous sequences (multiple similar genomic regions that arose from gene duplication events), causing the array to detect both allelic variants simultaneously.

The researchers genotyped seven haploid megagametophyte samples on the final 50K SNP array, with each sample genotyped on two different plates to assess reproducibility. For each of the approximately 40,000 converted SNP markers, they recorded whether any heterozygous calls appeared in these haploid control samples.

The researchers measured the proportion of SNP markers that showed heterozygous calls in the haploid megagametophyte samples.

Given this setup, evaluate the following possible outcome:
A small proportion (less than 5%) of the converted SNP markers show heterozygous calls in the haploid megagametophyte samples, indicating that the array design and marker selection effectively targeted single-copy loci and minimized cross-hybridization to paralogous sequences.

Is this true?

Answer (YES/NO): YES